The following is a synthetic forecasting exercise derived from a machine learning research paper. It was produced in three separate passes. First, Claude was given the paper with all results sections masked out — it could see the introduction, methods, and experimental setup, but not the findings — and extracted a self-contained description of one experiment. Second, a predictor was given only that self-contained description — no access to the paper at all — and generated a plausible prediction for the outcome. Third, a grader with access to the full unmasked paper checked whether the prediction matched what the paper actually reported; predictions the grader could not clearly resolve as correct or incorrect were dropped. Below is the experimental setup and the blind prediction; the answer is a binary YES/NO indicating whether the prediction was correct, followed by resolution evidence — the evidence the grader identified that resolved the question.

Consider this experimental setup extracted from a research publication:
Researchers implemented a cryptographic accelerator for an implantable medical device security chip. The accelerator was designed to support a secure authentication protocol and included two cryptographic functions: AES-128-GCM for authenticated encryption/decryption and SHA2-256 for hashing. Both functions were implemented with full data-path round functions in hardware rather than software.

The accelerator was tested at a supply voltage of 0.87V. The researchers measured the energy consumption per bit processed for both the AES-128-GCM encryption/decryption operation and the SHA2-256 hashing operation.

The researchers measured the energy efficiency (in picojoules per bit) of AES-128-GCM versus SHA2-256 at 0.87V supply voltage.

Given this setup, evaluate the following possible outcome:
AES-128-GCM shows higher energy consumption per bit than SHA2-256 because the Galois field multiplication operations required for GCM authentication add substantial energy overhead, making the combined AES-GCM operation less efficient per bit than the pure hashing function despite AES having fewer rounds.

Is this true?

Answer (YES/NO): YES